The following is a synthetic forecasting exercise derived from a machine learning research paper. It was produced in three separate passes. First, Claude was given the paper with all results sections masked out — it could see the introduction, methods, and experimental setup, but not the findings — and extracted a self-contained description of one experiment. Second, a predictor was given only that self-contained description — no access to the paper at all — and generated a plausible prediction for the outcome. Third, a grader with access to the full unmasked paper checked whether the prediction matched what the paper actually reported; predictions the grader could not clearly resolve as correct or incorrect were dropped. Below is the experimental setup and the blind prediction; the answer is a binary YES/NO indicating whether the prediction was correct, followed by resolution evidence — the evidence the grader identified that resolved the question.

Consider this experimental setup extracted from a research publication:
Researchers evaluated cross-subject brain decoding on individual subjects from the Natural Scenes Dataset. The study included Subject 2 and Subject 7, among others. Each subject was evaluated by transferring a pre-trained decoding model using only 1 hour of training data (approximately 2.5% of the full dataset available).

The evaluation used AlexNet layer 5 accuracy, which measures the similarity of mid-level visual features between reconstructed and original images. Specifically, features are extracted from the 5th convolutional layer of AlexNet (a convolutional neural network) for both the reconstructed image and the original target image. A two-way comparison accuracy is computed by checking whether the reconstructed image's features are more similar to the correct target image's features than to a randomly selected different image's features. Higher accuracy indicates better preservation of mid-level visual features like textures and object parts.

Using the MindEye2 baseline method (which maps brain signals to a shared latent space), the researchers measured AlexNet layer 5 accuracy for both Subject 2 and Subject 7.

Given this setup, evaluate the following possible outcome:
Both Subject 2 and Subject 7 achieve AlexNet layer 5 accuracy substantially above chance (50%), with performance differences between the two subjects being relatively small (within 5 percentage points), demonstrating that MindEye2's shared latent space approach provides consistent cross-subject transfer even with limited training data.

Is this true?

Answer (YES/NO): NO